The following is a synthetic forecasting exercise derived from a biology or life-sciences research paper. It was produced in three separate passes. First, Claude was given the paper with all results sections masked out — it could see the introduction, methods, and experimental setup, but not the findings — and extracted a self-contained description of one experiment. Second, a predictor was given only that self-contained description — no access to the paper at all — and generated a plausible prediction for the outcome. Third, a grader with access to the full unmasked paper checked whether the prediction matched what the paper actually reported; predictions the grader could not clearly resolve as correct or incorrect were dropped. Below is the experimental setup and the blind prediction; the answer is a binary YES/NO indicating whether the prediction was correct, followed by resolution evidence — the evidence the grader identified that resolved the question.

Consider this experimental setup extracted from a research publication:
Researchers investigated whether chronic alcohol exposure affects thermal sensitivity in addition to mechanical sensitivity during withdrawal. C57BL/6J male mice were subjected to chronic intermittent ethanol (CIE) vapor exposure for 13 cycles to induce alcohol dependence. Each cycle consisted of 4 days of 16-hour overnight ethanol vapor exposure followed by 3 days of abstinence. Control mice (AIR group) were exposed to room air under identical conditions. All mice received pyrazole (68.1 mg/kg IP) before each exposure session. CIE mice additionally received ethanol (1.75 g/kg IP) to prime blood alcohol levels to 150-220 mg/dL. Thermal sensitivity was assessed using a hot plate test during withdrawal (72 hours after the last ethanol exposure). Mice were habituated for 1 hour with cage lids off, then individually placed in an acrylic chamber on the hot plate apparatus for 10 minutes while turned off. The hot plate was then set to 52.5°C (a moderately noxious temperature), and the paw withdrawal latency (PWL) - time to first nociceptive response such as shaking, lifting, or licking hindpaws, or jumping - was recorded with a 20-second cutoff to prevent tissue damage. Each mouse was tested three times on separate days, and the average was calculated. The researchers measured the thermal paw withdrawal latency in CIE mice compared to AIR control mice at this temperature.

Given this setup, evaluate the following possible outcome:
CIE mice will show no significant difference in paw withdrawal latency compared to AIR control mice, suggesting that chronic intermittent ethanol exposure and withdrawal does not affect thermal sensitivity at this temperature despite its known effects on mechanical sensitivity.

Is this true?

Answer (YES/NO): YES